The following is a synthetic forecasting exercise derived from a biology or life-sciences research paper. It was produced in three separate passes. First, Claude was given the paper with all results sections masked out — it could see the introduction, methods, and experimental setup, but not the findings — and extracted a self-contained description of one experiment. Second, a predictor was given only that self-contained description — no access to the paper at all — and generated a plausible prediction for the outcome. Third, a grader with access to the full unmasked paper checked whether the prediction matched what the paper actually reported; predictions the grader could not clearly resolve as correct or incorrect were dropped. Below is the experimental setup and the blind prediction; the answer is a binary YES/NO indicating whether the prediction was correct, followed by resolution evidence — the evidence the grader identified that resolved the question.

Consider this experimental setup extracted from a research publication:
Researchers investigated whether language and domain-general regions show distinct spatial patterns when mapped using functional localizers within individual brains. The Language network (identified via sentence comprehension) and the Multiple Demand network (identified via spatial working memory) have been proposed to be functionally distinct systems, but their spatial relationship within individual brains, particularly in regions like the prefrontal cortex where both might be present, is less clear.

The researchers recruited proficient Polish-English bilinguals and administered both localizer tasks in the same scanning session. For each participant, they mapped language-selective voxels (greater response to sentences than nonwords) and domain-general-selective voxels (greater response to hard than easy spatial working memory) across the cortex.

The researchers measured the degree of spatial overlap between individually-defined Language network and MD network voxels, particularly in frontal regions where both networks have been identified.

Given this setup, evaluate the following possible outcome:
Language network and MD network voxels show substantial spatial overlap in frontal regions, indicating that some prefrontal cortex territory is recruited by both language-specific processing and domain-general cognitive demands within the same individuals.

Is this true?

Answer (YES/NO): NO